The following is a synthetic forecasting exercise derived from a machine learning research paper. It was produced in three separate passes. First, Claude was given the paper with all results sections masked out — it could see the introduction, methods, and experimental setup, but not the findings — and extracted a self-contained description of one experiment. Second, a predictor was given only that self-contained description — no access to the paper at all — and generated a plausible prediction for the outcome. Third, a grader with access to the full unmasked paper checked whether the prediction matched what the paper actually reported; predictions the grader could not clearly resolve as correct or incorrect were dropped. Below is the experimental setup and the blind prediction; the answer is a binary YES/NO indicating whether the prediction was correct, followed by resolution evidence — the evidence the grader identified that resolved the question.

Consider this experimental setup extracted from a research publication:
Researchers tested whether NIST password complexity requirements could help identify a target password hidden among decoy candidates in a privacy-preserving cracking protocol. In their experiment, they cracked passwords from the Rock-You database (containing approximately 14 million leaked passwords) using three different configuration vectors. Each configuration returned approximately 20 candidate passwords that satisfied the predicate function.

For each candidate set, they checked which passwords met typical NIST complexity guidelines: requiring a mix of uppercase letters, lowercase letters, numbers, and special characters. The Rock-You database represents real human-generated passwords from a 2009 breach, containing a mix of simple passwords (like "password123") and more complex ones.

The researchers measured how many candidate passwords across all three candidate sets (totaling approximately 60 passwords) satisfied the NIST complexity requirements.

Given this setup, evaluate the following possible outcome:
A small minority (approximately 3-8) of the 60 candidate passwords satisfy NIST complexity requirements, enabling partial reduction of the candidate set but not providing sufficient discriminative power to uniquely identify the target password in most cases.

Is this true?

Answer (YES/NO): NO